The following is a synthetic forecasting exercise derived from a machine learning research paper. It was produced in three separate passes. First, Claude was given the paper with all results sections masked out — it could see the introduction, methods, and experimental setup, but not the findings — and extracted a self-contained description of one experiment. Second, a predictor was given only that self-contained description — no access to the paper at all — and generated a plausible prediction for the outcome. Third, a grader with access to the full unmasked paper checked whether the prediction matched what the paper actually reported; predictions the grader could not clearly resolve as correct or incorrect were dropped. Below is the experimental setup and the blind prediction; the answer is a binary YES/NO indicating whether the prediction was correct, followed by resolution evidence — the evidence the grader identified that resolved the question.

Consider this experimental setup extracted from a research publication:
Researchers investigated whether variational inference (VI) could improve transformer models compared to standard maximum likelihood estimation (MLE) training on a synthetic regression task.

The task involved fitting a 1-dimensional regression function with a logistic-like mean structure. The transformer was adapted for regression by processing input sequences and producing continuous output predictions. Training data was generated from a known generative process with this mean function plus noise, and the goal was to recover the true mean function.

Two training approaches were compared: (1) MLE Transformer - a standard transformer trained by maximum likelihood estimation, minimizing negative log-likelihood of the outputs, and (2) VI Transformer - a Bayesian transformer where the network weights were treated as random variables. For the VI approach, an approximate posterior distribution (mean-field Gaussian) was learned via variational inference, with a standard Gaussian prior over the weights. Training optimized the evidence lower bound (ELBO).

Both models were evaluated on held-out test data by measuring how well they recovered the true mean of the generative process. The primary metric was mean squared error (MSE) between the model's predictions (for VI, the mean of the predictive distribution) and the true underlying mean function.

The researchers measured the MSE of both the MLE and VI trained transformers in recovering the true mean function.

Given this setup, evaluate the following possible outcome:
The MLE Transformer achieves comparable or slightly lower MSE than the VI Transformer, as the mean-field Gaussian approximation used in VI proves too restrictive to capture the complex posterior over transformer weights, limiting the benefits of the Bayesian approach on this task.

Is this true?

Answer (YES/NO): NO